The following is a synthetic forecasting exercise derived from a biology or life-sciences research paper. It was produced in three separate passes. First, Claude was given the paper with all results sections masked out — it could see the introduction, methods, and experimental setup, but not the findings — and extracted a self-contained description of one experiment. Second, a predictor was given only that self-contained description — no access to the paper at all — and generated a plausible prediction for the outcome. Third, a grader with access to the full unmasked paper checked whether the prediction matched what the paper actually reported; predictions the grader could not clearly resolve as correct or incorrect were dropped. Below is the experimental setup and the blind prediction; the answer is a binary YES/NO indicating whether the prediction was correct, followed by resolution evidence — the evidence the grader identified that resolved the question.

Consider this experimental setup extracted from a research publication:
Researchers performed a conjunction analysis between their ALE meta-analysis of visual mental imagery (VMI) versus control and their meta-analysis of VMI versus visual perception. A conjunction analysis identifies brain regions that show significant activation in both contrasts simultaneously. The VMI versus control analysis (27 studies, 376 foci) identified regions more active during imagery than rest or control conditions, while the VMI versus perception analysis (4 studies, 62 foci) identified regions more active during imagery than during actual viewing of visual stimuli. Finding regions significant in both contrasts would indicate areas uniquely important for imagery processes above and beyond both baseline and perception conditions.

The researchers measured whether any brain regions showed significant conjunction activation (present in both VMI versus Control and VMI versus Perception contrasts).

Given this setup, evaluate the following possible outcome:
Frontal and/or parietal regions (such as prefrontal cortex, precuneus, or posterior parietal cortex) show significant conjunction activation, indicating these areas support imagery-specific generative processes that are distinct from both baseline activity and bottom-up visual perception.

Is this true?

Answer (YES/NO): YES